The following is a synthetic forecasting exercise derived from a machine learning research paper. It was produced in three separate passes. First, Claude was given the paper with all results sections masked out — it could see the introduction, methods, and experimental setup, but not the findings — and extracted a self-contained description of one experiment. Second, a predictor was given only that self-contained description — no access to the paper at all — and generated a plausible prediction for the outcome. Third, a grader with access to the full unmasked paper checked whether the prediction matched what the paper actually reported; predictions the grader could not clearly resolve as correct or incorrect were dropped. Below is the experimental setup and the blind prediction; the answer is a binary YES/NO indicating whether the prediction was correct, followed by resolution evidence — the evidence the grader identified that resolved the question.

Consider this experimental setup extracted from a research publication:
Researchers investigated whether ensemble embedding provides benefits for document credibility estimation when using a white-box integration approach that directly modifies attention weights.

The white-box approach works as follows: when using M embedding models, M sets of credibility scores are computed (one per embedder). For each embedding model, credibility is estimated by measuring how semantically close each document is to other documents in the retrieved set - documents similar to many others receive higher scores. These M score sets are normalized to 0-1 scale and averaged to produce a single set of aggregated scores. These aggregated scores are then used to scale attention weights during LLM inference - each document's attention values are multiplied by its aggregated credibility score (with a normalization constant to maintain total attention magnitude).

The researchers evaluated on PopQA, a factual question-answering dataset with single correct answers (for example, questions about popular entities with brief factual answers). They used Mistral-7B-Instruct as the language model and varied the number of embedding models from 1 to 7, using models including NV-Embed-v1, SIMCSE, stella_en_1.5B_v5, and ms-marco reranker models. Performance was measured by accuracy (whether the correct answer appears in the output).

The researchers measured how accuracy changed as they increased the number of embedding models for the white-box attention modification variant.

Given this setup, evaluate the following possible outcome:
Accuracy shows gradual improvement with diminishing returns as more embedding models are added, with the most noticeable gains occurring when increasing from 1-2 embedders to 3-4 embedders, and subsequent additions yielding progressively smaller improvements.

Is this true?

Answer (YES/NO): NO